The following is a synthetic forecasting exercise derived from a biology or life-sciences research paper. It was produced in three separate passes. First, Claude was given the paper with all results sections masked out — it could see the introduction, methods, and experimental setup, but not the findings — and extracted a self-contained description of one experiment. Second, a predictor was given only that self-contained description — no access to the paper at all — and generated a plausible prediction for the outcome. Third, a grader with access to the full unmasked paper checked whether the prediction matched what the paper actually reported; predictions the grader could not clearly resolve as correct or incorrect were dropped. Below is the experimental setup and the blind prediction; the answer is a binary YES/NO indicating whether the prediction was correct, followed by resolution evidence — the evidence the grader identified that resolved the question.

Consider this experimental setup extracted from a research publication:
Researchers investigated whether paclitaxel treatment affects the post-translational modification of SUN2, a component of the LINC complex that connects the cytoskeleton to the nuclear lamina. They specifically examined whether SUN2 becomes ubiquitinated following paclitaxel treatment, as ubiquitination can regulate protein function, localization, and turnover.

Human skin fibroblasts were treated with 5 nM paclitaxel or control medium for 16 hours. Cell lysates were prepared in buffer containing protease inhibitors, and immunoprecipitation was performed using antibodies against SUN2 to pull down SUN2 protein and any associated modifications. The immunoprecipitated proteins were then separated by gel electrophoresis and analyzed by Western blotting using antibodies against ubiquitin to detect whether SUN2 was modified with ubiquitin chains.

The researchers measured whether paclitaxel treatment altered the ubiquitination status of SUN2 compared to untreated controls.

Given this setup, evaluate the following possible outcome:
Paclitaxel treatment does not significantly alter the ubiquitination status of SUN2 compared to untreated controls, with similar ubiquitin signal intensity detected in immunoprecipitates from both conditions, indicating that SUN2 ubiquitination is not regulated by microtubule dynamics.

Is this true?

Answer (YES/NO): NO